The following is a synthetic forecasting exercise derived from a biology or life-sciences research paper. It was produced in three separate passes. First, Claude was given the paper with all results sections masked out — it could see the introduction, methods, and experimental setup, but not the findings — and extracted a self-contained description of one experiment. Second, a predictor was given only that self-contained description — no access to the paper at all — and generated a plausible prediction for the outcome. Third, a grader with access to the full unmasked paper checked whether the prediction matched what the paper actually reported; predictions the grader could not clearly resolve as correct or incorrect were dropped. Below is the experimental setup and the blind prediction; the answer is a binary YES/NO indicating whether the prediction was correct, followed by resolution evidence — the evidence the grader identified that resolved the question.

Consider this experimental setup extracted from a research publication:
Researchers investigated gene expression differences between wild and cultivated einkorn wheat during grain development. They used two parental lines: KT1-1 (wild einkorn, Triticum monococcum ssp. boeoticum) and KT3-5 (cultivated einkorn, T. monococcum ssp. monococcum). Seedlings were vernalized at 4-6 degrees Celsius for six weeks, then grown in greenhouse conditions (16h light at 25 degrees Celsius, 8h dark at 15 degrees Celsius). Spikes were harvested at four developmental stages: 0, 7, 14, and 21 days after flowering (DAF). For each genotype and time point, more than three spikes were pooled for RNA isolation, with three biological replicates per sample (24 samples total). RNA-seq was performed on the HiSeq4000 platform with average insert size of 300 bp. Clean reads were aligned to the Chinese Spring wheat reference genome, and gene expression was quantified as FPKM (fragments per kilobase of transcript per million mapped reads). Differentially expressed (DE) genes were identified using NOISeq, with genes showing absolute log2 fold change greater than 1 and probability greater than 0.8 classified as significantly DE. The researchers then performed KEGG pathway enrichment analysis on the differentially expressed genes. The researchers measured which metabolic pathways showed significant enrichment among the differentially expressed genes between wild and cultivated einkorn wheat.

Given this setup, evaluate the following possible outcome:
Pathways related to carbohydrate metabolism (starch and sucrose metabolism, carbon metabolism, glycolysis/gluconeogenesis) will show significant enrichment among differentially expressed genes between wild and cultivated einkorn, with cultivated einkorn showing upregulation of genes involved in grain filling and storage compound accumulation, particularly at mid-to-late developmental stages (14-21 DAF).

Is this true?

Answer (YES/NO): NO